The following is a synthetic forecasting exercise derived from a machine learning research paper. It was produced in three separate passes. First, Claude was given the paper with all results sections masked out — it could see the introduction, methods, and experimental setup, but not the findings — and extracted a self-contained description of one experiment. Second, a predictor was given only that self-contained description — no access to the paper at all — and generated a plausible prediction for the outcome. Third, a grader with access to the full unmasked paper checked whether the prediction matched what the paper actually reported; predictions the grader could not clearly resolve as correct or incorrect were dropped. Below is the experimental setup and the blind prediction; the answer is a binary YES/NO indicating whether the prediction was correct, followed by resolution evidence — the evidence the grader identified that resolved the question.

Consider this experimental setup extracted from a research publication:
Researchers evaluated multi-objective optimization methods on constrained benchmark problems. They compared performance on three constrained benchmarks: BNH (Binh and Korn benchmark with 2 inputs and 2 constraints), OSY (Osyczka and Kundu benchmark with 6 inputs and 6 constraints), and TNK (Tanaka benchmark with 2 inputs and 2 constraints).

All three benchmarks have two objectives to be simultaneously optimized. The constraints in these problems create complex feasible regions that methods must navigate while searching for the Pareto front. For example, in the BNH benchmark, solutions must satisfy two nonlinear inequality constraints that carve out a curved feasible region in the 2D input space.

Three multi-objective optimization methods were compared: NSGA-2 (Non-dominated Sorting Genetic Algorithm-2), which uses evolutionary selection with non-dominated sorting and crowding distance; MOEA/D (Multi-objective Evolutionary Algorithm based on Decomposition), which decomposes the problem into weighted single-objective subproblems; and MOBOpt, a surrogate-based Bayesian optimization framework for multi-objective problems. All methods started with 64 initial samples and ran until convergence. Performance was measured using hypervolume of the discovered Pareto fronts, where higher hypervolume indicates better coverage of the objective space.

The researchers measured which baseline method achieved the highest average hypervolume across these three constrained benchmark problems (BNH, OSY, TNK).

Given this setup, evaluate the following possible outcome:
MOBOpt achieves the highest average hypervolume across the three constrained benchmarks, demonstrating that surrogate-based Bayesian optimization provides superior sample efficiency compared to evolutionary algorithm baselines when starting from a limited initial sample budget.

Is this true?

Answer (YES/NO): YES